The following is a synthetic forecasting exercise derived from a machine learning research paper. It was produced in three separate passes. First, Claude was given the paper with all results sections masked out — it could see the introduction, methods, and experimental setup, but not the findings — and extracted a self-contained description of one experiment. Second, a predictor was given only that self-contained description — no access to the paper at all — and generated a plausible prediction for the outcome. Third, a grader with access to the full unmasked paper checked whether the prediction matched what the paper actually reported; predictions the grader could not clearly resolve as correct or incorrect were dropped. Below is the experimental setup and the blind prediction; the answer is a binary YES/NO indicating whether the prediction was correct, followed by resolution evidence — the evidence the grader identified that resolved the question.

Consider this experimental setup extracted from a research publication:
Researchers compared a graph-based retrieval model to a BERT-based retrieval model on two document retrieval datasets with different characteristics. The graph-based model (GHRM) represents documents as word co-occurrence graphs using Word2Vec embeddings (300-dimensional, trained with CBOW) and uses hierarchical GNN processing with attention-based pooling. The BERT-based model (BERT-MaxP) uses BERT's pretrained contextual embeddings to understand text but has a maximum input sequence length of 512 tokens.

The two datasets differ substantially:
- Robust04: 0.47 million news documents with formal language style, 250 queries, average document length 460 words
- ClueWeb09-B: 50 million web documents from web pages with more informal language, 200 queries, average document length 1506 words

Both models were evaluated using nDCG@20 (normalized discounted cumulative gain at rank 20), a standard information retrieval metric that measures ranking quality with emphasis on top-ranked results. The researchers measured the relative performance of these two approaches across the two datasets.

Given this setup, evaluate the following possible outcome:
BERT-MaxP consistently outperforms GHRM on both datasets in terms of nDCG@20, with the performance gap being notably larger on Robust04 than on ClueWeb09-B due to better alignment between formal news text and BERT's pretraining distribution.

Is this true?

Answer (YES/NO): NO